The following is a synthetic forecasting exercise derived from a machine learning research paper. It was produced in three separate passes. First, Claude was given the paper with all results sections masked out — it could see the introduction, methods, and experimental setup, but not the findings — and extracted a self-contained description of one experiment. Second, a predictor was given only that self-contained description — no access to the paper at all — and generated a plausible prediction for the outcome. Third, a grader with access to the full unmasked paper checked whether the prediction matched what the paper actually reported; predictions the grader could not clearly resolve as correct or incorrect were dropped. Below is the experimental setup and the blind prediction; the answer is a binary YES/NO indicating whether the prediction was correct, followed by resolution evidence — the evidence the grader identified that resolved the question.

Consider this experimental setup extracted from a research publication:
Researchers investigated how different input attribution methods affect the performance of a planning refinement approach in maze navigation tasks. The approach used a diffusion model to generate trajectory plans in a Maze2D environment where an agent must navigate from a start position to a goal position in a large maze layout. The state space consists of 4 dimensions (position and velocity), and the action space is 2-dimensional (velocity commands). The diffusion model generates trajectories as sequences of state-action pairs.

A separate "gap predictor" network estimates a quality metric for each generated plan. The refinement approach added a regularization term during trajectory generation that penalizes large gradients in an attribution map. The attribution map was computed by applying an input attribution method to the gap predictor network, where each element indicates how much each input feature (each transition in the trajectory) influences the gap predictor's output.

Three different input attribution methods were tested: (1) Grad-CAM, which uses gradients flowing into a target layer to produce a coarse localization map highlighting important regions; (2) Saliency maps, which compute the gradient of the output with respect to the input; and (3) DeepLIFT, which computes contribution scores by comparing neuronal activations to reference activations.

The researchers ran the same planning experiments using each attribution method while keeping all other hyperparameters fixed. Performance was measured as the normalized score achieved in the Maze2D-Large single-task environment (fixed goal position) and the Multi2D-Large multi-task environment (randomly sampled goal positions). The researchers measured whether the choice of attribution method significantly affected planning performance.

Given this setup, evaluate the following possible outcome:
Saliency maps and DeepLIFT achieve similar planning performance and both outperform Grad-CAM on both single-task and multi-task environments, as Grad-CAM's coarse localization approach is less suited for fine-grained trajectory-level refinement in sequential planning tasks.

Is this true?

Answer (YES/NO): NO